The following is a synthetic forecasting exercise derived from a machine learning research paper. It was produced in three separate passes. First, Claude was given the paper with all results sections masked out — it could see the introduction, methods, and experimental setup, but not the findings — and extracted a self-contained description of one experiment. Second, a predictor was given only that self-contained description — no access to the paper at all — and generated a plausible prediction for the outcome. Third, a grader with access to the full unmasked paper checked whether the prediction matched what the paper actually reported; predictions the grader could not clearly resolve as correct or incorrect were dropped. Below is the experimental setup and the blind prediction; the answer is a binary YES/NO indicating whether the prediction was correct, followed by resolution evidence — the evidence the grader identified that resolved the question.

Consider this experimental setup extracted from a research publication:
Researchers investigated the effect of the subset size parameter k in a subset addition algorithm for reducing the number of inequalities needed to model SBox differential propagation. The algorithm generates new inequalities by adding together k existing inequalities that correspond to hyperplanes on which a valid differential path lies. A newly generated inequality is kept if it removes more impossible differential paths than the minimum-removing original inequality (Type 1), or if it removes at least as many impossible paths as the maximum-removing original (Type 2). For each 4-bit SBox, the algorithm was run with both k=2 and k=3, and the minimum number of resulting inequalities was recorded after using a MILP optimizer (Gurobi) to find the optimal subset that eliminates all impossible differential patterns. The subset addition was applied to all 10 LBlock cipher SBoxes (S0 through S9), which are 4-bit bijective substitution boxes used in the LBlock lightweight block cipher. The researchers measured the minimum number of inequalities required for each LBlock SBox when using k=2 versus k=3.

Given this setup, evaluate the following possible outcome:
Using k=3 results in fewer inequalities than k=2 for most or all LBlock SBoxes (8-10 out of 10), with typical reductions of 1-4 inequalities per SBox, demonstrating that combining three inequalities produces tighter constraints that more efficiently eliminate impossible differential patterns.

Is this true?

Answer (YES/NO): YES